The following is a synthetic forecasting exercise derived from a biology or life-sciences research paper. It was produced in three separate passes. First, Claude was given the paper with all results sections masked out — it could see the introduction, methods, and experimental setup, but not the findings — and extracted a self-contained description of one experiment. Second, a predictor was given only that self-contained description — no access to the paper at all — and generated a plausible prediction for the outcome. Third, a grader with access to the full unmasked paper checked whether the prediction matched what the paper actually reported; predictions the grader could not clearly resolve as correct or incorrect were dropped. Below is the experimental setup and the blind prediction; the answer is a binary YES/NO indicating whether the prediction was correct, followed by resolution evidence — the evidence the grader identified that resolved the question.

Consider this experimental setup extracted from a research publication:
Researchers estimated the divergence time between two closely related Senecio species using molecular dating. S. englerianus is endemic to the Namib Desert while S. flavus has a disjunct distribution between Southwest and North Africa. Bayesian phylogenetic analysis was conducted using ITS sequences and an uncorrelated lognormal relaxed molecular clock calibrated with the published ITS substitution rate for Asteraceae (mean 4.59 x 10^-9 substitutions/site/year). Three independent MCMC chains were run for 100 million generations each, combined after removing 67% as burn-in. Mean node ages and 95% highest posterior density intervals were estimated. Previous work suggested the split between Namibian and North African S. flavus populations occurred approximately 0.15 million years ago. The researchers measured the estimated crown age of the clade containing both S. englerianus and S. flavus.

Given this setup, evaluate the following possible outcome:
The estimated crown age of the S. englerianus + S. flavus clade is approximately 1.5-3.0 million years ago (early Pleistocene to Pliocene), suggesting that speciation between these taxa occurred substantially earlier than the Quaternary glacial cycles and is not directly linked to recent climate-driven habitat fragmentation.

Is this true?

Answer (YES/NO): NO